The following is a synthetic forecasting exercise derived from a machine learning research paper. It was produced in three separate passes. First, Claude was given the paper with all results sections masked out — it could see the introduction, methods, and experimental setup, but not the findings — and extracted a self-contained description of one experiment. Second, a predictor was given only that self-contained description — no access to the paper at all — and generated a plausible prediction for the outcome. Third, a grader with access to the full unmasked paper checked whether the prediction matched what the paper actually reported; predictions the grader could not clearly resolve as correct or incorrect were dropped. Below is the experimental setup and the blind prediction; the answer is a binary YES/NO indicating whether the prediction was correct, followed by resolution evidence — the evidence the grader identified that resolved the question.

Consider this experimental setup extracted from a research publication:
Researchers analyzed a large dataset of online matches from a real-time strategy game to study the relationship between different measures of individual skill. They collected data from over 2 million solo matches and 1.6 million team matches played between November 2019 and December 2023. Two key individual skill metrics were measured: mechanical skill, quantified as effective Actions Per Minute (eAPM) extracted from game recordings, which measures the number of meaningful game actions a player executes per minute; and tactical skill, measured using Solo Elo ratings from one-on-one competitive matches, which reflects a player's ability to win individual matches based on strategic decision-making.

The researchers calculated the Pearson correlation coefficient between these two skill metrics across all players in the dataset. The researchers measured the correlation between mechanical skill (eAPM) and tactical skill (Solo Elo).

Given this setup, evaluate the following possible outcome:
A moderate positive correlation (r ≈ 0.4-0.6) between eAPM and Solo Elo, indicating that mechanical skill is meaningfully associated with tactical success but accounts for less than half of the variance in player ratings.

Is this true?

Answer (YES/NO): NO